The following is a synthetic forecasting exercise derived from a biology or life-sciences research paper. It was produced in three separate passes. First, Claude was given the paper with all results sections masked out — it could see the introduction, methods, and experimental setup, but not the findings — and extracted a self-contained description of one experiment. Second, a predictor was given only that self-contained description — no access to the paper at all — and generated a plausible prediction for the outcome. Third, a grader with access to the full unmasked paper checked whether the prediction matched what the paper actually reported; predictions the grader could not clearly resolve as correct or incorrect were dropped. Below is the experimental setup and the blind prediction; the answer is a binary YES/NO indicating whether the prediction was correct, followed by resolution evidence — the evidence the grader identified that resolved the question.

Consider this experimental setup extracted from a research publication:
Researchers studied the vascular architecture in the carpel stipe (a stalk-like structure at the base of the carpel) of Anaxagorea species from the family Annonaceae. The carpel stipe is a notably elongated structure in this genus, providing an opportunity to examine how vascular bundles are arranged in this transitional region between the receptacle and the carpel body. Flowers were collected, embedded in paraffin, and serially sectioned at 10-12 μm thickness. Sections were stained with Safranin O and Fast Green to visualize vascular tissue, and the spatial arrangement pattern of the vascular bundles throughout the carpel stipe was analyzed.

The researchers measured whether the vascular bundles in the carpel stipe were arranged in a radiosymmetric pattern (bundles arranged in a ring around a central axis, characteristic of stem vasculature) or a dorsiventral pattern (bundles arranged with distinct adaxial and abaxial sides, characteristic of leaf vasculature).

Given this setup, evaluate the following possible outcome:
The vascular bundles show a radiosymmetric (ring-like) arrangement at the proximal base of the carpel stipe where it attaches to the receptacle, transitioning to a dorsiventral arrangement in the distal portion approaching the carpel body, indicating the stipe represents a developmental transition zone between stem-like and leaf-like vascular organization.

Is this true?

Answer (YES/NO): NO